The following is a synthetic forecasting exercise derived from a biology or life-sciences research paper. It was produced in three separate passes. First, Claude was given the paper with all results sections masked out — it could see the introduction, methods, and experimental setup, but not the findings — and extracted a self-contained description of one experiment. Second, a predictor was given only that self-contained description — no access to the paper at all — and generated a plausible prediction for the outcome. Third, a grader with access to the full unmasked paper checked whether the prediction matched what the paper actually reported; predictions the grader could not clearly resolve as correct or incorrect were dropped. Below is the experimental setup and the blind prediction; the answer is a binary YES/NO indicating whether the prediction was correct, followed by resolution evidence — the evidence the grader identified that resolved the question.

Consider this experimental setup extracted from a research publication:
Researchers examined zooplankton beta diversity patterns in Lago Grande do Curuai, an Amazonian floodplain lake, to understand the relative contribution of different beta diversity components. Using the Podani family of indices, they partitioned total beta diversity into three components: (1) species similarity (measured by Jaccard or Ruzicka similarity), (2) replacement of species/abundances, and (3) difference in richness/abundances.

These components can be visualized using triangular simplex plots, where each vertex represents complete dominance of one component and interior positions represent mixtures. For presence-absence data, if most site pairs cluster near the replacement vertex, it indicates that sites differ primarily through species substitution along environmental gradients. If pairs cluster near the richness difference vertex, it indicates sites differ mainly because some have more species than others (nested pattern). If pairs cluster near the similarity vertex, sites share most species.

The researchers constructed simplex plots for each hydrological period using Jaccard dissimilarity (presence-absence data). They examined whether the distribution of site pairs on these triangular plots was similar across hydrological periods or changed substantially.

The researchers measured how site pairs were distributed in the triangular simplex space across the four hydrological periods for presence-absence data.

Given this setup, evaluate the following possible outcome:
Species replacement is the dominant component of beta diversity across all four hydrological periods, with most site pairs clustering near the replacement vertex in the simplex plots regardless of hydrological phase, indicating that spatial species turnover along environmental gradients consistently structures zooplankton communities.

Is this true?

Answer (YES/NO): YES